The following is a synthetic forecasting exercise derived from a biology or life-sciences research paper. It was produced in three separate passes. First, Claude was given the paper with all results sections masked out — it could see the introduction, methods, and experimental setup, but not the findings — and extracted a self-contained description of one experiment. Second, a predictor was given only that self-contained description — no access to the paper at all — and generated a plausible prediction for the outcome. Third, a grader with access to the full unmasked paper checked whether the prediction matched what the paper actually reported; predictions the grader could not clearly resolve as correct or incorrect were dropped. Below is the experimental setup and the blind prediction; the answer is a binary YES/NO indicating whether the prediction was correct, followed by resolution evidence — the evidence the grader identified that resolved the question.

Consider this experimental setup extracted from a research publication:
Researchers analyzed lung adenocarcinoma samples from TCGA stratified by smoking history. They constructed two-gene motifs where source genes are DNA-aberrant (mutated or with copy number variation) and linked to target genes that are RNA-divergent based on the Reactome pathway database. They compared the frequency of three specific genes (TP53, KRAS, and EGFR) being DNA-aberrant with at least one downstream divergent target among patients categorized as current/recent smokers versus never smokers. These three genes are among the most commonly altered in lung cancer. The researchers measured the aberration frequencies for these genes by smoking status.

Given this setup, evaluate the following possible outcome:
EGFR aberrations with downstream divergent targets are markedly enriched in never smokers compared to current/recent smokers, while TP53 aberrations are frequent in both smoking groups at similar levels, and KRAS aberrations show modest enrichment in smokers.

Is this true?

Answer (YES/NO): NO